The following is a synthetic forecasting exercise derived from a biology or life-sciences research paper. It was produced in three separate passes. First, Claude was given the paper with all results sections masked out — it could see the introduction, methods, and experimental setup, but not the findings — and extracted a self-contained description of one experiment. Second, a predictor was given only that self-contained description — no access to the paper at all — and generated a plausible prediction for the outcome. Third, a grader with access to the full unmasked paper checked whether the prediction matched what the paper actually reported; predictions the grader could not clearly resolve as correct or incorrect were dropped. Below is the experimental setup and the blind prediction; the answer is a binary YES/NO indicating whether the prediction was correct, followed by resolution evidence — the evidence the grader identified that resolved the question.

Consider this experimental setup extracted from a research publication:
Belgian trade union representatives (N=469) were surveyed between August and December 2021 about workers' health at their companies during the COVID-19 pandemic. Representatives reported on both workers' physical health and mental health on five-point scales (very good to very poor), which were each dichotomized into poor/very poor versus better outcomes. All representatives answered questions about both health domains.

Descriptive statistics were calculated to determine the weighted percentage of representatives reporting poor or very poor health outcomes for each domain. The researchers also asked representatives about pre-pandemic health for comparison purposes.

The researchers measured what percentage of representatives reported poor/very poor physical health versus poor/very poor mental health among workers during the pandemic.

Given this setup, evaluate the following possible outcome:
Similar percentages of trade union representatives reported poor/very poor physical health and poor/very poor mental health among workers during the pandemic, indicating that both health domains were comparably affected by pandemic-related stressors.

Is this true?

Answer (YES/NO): NO